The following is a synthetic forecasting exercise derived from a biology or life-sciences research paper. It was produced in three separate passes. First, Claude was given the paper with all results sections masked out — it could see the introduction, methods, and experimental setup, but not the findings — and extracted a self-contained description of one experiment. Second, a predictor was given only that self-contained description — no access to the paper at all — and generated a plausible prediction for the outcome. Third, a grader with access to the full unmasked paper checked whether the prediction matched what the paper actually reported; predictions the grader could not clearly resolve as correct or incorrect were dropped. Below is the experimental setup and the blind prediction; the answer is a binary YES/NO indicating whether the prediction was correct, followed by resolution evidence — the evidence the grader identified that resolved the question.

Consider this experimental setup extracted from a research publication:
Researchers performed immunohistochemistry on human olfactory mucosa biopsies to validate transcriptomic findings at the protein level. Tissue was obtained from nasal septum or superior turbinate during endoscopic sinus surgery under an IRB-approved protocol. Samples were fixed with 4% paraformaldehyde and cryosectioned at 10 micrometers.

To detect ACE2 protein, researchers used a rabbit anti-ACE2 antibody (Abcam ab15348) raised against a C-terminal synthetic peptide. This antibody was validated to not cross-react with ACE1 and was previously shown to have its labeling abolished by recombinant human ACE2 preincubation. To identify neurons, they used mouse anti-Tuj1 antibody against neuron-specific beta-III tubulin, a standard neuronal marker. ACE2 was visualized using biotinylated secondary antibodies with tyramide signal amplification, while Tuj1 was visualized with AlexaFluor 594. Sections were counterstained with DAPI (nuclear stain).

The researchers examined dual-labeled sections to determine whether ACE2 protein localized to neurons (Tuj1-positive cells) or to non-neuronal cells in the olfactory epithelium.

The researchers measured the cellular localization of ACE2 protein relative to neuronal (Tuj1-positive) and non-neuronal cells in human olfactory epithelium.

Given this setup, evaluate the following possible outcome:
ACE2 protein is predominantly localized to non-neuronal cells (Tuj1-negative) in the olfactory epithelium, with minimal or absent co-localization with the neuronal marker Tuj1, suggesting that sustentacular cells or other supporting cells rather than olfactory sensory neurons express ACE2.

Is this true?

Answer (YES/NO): YES